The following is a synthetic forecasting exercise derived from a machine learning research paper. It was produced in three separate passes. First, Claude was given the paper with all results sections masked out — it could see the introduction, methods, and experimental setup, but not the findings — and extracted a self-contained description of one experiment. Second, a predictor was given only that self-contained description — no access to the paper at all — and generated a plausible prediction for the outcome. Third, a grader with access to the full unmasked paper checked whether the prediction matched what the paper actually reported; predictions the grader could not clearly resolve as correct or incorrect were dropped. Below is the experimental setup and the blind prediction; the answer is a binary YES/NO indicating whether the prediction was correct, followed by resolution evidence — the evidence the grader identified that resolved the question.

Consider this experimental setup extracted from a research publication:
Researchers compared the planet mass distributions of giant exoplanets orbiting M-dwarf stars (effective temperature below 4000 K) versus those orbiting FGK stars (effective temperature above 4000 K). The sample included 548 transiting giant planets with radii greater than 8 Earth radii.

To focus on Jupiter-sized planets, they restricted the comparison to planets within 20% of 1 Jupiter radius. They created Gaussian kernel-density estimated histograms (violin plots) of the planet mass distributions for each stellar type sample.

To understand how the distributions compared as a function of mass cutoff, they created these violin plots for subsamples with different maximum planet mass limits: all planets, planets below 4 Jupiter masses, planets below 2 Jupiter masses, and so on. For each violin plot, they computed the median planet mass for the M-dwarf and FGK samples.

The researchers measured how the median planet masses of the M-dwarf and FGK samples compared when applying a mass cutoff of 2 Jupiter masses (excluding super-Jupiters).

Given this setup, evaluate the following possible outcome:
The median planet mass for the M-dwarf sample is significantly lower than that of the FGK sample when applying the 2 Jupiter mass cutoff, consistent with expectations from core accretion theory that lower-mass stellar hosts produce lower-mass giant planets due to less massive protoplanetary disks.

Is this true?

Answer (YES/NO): NO